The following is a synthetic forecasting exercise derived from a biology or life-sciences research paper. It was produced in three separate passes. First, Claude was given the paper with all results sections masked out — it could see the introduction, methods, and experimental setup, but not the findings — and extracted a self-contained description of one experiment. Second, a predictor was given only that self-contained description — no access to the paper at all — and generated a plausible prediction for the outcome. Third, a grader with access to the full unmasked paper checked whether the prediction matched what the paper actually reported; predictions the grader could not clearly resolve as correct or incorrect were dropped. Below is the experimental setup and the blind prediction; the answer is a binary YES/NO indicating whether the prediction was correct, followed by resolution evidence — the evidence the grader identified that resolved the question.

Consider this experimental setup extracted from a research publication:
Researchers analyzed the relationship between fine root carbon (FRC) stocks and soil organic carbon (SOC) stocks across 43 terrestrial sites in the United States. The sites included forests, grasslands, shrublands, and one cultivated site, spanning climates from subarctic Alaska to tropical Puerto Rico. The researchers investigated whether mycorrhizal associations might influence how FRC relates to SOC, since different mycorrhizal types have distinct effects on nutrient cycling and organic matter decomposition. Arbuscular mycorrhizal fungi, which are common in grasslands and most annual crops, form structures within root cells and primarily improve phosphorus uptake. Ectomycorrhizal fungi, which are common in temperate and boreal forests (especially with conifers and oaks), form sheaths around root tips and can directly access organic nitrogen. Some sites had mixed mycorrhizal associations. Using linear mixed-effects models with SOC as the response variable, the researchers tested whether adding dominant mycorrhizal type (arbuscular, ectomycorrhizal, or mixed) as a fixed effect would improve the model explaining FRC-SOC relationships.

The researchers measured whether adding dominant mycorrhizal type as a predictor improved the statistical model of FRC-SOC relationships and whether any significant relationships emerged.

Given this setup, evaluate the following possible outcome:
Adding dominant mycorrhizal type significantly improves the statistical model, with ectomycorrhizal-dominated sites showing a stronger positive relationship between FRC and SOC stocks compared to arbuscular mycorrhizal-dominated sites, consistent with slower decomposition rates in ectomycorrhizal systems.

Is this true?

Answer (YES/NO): NO